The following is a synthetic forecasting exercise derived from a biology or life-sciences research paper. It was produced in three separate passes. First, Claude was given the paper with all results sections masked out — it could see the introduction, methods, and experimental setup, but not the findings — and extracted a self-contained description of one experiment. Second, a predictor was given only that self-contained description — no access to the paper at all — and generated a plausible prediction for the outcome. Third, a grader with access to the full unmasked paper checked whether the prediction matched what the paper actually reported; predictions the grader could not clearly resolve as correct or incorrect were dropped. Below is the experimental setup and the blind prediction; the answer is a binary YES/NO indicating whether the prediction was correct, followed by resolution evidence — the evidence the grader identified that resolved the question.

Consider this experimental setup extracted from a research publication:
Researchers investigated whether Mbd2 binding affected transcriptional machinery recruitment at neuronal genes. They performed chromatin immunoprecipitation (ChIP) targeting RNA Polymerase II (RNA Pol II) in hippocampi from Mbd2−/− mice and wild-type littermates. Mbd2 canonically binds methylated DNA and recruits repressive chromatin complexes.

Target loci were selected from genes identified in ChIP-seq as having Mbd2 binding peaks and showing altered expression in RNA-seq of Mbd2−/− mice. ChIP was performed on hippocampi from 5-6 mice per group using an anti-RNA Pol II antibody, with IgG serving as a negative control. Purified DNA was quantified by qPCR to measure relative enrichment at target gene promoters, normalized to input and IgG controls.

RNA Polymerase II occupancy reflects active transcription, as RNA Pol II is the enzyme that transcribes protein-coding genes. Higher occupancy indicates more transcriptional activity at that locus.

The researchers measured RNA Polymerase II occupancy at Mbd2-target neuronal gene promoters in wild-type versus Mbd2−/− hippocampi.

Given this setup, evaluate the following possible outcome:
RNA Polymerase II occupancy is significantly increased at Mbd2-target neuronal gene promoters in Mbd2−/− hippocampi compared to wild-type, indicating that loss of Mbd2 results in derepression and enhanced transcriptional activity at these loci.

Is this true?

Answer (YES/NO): NO